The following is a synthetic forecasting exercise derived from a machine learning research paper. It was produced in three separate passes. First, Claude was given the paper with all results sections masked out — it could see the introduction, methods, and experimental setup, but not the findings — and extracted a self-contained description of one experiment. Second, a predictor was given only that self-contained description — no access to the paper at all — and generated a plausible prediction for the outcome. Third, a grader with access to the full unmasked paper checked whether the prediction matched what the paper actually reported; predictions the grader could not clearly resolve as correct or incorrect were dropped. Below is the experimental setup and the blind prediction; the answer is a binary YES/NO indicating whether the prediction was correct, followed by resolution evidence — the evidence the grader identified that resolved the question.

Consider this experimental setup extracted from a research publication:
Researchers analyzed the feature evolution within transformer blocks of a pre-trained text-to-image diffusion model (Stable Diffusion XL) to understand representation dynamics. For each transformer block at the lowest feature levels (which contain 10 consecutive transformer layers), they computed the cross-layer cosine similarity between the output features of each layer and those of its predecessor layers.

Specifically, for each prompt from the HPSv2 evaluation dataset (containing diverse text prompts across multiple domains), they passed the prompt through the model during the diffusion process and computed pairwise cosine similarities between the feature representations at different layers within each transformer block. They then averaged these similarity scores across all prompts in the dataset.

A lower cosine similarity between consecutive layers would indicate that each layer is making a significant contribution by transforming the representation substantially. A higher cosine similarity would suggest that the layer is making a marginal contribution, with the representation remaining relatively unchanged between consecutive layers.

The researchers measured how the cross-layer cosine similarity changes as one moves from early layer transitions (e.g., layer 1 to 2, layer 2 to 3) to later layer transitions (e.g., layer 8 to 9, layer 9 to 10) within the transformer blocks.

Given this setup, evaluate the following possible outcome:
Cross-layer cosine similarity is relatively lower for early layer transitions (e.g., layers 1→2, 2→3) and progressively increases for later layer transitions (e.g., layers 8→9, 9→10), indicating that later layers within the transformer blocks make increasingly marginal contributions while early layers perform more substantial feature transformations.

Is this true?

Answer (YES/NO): YES